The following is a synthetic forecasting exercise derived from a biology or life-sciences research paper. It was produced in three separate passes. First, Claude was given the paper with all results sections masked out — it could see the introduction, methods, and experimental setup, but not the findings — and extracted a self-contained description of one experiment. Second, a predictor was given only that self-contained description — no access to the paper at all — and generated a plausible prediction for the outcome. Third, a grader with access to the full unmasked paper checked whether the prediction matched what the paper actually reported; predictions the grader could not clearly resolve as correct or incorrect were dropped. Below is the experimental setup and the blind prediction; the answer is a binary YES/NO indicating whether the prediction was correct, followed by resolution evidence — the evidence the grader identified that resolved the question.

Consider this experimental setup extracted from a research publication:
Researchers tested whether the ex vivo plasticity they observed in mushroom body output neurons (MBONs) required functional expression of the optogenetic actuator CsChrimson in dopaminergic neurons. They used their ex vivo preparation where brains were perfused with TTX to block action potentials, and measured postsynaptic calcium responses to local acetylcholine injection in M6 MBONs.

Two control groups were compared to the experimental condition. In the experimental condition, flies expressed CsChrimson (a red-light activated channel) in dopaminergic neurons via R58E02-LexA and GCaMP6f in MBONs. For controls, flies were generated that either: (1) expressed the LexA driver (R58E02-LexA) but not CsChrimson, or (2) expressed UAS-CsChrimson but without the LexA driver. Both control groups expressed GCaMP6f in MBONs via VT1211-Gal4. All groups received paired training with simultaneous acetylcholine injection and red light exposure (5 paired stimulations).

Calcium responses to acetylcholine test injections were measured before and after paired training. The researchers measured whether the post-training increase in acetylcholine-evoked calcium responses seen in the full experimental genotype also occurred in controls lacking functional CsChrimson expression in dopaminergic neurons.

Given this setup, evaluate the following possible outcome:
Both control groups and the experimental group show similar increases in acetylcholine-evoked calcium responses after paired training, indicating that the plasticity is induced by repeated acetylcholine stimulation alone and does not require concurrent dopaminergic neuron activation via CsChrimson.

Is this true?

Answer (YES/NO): NO